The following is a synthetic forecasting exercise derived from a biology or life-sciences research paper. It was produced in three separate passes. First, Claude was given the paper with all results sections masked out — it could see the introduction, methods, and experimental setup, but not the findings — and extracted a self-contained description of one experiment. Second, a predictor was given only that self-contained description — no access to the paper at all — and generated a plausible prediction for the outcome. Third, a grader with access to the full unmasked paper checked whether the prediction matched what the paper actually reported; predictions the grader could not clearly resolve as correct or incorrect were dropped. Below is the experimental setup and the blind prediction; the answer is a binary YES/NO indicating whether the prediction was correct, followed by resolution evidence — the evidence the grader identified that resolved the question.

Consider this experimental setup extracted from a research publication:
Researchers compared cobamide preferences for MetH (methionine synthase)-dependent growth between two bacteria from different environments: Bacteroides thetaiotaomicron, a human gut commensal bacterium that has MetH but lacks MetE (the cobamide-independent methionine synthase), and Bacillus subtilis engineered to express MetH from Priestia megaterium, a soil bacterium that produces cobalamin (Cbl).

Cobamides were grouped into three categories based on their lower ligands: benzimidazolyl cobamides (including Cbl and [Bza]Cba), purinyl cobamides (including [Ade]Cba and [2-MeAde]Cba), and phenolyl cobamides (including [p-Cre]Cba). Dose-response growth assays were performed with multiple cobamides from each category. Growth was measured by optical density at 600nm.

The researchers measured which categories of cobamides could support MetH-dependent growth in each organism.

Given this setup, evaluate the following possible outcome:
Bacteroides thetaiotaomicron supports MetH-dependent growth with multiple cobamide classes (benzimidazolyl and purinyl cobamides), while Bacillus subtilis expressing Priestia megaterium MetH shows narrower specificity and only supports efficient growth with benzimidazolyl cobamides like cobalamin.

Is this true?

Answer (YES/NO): NO